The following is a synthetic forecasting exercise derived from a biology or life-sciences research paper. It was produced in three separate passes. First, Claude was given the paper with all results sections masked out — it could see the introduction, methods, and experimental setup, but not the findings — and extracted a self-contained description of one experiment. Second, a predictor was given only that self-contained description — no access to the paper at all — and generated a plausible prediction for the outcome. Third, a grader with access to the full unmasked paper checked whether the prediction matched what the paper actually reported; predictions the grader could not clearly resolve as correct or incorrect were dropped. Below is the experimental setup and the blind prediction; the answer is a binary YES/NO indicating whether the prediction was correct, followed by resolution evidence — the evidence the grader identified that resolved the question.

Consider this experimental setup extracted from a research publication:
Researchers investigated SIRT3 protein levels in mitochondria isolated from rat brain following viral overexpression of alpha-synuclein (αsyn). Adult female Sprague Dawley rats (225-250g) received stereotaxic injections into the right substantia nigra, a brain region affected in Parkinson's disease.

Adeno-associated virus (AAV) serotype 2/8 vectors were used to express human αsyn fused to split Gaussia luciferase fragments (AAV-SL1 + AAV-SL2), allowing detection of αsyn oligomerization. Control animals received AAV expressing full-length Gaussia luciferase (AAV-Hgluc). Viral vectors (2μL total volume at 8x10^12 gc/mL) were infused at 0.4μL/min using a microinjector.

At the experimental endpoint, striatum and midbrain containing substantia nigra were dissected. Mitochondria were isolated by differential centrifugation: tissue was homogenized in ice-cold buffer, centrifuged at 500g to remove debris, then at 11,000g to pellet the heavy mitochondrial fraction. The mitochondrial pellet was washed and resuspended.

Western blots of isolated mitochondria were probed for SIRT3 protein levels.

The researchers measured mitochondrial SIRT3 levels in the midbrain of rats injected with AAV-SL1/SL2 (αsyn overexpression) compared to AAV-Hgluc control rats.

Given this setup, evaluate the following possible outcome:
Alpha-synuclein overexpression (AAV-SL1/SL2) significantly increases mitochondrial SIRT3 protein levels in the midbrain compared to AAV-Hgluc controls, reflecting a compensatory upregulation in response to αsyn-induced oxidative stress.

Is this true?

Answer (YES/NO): NO